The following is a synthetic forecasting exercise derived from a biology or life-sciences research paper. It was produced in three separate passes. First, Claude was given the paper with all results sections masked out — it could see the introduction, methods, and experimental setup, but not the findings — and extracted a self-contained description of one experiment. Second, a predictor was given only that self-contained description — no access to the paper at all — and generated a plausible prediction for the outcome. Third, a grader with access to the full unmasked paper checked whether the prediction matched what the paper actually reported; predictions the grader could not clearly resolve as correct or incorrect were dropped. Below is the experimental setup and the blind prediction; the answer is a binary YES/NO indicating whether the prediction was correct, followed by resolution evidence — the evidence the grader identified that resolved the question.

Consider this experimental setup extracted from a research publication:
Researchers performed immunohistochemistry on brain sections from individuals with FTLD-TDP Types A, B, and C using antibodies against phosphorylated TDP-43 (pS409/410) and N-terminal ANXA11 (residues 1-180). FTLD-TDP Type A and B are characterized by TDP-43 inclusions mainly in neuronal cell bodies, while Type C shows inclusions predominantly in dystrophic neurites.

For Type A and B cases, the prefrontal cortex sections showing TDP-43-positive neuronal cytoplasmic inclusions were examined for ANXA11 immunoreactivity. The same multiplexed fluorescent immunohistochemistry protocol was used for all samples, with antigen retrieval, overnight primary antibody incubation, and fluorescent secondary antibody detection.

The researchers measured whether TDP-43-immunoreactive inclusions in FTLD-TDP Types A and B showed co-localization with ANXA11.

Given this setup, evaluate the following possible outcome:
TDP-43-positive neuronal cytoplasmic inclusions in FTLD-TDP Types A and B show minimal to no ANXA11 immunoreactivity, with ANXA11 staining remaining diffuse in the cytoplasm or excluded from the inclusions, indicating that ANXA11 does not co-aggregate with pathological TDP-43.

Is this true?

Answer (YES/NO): YES